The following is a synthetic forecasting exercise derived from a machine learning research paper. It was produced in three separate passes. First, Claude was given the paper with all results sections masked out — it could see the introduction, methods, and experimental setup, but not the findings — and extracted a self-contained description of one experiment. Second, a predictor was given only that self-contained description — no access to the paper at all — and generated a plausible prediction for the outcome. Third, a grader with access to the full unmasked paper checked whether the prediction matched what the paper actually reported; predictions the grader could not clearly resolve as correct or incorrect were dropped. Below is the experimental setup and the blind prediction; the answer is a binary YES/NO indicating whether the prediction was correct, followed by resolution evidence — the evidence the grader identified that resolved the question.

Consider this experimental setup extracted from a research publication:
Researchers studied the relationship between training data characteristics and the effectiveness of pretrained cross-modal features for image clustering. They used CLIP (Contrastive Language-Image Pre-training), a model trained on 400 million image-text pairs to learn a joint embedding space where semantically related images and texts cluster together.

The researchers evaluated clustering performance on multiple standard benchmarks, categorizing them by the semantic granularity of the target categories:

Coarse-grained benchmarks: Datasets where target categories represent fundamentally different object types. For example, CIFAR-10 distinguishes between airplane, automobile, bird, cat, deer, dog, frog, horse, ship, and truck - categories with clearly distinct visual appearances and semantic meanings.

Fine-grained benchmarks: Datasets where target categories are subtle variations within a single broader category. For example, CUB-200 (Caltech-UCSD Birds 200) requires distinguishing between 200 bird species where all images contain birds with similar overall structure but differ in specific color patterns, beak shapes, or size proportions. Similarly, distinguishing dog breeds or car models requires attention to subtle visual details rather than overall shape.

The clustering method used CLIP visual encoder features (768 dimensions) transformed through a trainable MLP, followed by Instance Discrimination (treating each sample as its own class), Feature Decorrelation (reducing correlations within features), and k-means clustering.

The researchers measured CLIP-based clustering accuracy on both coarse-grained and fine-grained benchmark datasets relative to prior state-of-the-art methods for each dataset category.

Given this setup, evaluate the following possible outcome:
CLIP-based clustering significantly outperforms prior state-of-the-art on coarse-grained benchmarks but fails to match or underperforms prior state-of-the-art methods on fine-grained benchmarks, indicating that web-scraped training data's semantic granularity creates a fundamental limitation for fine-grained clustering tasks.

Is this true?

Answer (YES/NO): YES